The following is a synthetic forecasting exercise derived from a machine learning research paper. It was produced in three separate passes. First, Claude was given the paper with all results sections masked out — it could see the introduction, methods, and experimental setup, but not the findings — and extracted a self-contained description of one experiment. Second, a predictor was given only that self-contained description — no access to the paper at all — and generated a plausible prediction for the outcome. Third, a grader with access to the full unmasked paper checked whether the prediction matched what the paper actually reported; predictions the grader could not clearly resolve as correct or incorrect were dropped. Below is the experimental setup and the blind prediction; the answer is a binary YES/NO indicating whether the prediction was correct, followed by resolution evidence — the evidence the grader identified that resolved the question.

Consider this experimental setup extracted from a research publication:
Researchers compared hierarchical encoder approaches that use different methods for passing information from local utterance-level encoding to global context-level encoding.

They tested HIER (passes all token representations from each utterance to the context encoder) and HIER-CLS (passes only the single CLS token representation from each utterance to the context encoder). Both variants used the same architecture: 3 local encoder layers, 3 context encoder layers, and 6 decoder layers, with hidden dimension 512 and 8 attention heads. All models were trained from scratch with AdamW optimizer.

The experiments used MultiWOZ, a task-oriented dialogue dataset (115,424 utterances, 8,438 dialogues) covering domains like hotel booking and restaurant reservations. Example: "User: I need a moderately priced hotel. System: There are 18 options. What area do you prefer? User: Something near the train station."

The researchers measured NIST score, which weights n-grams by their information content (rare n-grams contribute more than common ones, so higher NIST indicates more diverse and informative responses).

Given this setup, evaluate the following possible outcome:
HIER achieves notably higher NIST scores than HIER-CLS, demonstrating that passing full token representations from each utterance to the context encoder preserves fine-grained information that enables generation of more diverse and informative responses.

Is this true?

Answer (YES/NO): NO